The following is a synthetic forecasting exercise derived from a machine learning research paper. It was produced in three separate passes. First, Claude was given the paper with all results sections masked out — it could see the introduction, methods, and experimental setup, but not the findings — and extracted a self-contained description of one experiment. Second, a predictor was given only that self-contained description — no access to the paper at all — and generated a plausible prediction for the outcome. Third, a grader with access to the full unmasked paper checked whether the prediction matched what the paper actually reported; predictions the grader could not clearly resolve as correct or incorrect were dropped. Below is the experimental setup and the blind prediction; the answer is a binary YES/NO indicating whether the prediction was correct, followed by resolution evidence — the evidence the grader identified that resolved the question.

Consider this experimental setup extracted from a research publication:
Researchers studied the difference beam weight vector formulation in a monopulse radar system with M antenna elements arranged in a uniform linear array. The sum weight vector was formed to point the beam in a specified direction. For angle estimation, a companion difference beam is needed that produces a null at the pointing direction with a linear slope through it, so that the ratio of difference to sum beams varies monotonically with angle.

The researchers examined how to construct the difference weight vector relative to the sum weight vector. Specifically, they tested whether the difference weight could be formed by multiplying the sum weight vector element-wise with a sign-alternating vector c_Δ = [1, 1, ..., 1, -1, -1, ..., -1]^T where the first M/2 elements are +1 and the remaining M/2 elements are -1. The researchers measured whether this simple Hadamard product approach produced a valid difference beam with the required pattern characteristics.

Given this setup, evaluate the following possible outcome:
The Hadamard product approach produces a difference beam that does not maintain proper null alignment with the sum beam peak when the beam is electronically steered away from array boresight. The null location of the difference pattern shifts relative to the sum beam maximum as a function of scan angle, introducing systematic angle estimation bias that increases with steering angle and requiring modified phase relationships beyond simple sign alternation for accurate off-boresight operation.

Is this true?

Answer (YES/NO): NO